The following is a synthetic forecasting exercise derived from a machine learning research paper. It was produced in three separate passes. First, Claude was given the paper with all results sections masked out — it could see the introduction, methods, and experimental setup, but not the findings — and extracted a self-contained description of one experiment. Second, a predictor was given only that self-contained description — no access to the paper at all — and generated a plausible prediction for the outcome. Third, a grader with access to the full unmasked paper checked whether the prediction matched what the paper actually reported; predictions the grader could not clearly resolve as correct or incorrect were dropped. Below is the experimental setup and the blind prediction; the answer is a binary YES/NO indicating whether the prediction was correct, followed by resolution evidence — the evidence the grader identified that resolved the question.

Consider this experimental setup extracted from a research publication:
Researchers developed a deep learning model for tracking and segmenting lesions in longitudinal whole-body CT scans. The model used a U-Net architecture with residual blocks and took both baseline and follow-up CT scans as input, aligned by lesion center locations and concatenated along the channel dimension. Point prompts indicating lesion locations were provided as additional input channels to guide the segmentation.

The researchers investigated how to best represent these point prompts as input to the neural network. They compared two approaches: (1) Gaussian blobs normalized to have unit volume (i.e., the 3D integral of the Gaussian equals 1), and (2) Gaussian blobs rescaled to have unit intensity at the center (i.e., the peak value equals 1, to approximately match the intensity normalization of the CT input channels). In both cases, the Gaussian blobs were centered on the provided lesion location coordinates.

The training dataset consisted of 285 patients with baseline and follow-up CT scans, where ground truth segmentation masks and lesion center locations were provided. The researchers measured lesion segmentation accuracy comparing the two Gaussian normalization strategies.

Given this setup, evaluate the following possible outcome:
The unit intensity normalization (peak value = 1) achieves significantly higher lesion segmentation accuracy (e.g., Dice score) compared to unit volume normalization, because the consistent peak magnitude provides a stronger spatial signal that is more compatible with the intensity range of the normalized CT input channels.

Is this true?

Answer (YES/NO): YES